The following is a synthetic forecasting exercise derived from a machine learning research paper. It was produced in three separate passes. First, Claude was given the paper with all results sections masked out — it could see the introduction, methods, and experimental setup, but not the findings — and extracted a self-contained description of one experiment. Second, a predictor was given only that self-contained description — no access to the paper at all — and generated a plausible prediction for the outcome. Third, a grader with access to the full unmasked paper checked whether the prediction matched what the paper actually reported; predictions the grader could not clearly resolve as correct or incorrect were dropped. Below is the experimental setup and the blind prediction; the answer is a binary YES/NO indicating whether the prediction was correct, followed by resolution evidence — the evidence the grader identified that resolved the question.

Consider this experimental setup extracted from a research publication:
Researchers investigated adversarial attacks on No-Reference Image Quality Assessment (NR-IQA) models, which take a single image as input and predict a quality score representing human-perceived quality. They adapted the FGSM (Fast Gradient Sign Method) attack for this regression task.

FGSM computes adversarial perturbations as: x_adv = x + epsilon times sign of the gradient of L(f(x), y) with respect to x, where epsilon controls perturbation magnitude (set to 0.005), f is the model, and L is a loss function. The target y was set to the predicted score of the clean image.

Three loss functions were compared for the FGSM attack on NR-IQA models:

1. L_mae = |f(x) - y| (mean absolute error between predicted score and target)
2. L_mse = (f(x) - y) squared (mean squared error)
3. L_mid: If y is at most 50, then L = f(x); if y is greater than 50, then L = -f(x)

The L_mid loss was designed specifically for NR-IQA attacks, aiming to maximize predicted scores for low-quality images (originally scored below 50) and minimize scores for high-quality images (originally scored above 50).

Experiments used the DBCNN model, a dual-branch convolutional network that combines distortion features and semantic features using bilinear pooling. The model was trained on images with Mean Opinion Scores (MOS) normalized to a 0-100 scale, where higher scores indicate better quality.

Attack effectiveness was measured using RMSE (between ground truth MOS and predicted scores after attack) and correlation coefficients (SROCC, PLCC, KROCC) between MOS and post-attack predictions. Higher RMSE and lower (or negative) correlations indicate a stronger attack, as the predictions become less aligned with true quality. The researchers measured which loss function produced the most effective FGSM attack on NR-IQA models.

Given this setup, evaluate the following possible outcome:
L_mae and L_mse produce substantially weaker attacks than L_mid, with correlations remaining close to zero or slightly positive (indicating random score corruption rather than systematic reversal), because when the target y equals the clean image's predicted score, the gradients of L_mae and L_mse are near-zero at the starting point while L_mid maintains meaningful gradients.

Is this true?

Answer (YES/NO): NO